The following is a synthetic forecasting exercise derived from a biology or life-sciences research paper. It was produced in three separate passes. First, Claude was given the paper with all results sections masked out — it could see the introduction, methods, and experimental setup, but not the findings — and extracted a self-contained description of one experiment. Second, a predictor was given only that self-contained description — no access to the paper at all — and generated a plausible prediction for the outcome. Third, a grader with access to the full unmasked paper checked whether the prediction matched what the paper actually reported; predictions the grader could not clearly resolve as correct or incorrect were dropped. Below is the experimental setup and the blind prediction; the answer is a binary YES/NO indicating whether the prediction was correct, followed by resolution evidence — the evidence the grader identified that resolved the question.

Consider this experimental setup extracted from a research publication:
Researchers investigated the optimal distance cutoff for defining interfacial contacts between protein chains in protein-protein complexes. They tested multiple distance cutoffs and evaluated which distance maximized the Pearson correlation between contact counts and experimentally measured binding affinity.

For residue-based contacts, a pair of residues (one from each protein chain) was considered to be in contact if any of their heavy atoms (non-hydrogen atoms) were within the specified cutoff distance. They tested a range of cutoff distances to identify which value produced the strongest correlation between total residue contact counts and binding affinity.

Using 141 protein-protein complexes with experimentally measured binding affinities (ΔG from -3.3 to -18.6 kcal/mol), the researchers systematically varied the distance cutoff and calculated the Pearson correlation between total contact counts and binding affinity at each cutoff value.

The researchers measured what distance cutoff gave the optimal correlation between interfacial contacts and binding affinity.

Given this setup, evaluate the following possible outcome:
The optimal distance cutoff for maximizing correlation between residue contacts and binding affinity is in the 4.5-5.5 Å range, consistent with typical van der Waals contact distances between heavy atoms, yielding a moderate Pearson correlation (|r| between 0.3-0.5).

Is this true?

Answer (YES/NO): YES